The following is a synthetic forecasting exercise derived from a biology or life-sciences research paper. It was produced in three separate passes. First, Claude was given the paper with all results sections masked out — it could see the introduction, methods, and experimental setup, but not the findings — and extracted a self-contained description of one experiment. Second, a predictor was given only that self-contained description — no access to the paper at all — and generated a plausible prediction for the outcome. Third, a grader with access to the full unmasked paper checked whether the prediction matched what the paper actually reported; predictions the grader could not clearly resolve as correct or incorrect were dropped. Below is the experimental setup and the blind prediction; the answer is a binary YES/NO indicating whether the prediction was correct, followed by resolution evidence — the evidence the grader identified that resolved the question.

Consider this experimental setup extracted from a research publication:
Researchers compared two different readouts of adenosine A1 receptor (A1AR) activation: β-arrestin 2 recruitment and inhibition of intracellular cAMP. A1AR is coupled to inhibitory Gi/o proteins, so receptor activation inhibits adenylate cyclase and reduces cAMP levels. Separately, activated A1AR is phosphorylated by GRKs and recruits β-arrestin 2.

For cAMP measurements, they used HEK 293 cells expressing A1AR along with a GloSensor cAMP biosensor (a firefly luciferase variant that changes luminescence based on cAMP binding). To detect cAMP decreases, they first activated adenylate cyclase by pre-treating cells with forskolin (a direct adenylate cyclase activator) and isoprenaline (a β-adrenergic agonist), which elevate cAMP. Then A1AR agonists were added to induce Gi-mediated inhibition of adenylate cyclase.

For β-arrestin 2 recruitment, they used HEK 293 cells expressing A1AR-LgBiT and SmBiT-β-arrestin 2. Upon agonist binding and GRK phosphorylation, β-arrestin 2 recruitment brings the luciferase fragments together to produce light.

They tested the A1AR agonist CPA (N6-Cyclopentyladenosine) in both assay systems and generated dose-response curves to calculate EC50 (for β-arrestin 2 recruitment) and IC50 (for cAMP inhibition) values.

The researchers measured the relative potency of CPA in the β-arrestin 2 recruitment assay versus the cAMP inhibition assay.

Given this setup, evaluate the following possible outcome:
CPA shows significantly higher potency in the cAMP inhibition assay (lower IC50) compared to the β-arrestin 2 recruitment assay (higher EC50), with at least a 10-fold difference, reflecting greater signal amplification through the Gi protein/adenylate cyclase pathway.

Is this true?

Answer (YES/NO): NO